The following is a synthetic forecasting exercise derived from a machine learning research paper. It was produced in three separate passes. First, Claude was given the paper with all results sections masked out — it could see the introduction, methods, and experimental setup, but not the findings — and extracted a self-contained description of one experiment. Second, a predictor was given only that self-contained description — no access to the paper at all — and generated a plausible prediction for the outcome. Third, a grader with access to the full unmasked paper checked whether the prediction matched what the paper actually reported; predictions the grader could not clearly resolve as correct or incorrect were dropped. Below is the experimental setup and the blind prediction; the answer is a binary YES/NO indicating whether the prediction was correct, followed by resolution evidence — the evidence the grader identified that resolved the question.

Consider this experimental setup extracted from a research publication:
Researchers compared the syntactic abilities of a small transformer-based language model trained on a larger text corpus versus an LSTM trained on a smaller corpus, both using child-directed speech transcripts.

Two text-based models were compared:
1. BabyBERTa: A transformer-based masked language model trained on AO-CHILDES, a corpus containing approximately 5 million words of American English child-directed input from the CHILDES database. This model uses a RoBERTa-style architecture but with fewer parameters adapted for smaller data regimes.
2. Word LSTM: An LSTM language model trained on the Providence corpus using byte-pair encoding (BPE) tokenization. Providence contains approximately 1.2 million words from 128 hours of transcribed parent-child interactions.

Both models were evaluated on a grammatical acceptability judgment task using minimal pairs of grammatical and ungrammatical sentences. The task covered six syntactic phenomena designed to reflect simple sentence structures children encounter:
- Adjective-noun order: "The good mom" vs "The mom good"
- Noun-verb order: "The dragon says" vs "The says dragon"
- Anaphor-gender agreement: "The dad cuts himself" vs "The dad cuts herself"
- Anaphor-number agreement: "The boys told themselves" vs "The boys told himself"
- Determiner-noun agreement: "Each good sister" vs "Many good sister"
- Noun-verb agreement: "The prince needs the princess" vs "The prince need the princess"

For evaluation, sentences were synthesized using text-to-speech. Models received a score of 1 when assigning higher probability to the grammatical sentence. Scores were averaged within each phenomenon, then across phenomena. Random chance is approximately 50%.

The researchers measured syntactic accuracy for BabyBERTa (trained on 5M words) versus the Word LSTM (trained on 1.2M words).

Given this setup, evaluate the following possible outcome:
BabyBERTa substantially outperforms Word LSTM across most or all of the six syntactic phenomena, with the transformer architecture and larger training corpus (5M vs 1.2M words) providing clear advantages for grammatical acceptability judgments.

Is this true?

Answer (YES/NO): NO